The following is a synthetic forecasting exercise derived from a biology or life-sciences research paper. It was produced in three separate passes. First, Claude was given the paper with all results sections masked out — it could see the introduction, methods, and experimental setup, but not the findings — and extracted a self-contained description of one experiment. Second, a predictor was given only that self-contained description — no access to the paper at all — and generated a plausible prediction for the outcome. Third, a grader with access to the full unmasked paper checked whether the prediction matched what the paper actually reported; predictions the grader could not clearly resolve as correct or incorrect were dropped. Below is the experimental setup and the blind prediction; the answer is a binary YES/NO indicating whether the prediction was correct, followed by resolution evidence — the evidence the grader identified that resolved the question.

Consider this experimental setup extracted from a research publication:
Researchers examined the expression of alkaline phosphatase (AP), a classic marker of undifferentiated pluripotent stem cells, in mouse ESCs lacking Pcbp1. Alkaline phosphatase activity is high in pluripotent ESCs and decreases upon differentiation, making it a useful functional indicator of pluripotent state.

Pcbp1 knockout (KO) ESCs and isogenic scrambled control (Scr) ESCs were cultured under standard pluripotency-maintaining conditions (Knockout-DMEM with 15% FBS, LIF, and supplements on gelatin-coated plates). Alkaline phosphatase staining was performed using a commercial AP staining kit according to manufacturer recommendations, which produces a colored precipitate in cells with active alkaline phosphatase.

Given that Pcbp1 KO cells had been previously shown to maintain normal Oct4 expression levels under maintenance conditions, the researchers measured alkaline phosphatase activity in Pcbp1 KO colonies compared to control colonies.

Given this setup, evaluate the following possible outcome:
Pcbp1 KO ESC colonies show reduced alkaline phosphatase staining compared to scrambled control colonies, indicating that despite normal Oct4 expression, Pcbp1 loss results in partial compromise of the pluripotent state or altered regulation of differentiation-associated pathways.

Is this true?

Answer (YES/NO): YES